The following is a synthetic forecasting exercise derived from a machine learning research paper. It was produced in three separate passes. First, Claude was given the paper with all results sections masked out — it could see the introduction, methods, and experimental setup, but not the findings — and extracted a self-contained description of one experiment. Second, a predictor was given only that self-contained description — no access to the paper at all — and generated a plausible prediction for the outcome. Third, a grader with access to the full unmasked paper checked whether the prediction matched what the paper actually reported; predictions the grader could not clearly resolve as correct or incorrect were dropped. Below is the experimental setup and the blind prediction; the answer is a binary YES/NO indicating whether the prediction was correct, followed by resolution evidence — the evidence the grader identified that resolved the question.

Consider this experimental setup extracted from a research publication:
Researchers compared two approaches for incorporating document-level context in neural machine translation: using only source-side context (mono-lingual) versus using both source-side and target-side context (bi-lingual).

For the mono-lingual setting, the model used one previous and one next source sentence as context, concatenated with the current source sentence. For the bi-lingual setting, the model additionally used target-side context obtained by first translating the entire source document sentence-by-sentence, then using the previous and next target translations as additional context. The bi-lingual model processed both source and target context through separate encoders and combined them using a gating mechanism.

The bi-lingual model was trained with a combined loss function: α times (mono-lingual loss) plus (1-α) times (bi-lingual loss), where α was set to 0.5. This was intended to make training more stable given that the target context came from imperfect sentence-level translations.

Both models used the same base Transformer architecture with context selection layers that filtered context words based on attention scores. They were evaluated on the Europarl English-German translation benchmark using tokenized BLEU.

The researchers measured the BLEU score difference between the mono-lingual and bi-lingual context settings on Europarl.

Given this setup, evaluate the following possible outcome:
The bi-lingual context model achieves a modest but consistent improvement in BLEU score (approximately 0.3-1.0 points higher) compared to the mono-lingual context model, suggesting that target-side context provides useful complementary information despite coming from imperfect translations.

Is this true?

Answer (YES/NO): NO